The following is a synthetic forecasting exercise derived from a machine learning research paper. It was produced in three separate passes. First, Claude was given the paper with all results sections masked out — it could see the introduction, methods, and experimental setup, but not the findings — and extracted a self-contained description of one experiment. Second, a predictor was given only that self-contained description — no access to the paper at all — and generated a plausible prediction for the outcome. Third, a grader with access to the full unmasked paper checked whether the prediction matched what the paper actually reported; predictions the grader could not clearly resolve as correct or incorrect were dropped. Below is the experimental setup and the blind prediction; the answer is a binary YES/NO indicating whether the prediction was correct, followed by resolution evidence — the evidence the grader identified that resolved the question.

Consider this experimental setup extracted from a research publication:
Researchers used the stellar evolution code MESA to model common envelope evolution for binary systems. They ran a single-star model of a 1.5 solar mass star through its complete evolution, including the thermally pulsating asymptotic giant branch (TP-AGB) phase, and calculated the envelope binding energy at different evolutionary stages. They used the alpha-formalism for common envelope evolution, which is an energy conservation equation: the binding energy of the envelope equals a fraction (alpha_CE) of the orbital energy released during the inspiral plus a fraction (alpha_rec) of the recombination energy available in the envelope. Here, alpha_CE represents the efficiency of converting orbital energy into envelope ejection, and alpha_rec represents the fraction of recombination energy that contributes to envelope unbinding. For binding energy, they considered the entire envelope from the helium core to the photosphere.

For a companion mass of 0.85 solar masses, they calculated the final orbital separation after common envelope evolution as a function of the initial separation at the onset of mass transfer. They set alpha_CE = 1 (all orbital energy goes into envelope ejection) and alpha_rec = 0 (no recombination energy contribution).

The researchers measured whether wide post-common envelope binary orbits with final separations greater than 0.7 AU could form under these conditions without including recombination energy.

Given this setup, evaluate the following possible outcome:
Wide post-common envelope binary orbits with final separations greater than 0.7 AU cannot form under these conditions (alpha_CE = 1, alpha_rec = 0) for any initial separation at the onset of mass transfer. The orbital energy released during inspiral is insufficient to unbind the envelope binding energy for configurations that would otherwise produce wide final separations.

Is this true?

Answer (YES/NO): YES